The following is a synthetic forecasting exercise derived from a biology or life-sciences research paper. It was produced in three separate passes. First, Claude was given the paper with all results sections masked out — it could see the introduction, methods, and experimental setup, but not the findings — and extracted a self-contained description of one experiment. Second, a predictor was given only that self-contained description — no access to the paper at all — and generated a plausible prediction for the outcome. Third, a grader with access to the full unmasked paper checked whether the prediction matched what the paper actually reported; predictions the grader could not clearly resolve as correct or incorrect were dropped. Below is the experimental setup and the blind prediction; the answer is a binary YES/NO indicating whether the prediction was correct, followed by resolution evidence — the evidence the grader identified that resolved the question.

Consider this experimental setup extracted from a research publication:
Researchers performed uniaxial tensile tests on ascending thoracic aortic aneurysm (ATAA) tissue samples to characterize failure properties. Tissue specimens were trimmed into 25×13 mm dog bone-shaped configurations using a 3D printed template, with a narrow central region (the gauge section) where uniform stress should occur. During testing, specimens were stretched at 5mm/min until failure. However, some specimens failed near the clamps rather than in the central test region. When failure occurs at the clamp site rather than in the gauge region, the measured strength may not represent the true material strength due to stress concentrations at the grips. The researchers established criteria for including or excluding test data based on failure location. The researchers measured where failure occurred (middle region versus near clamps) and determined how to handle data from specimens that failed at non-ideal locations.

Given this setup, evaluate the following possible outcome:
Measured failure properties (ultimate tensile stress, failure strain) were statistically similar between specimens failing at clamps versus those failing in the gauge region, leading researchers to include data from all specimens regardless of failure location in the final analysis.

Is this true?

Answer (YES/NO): NO